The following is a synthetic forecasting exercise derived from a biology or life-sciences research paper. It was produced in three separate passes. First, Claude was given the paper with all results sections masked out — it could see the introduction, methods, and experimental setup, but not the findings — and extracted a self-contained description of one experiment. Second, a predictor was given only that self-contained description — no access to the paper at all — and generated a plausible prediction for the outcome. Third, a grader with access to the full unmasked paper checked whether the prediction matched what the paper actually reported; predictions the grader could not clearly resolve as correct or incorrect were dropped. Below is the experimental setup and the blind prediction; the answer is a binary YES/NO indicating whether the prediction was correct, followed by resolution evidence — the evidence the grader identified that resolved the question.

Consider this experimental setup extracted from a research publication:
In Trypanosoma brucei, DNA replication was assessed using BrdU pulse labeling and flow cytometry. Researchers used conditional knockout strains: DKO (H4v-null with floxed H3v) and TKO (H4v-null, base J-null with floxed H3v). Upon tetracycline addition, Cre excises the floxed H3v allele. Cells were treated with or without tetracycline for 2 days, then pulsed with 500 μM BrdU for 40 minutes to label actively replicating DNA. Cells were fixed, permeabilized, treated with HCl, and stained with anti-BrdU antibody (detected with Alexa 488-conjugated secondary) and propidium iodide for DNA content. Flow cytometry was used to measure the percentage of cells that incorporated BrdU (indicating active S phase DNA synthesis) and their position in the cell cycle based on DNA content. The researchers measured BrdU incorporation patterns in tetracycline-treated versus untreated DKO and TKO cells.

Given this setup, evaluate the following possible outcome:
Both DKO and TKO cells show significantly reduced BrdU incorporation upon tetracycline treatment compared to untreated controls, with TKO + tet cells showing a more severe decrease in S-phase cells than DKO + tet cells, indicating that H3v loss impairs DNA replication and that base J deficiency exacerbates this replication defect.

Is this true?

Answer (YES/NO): YES